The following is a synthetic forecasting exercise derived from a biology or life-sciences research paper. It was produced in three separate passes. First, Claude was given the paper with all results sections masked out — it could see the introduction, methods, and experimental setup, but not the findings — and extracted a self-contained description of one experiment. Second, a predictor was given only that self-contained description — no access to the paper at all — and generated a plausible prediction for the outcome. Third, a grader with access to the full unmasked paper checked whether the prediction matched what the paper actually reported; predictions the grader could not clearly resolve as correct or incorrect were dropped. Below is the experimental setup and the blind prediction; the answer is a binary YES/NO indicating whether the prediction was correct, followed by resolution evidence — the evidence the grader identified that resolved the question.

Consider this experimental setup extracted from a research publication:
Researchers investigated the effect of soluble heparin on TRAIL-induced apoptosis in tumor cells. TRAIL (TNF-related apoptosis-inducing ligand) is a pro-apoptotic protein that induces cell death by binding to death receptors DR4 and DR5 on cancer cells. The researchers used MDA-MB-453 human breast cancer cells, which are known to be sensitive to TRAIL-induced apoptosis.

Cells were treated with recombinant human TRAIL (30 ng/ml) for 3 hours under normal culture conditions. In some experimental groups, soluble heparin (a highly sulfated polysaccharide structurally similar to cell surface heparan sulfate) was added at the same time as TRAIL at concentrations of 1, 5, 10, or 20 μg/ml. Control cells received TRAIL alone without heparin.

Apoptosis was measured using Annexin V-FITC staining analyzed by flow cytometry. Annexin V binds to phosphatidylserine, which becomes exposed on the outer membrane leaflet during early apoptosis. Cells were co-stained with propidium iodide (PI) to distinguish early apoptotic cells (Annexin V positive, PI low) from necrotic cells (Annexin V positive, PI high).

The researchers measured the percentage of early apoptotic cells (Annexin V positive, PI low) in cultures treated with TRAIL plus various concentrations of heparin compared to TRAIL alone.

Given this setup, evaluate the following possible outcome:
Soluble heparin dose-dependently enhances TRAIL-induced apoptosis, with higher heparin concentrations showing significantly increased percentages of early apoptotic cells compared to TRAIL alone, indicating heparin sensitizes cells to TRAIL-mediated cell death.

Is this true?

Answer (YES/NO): NO